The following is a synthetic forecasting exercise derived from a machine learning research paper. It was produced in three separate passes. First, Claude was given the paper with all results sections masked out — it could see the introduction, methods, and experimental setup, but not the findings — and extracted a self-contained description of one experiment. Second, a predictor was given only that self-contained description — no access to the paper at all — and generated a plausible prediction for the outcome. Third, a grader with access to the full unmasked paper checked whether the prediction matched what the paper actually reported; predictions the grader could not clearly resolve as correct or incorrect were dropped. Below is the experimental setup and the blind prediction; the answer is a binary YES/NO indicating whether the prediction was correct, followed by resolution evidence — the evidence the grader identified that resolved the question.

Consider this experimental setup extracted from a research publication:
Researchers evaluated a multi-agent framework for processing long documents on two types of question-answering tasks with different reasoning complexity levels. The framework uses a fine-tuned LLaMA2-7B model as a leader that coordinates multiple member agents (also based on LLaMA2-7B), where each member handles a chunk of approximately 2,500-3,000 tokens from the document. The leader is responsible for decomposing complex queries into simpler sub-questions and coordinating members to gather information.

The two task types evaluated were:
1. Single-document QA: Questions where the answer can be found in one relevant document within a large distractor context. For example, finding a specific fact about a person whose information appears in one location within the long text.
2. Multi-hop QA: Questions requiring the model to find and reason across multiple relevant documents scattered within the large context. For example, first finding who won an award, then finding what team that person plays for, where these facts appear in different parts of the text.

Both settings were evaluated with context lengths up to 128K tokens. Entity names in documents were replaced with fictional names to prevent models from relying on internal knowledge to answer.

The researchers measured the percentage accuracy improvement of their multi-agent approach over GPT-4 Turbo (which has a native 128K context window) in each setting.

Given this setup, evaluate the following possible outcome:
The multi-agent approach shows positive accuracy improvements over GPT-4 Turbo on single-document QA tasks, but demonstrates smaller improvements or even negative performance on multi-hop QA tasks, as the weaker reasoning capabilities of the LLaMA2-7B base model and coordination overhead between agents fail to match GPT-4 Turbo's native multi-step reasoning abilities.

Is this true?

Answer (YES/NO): YES